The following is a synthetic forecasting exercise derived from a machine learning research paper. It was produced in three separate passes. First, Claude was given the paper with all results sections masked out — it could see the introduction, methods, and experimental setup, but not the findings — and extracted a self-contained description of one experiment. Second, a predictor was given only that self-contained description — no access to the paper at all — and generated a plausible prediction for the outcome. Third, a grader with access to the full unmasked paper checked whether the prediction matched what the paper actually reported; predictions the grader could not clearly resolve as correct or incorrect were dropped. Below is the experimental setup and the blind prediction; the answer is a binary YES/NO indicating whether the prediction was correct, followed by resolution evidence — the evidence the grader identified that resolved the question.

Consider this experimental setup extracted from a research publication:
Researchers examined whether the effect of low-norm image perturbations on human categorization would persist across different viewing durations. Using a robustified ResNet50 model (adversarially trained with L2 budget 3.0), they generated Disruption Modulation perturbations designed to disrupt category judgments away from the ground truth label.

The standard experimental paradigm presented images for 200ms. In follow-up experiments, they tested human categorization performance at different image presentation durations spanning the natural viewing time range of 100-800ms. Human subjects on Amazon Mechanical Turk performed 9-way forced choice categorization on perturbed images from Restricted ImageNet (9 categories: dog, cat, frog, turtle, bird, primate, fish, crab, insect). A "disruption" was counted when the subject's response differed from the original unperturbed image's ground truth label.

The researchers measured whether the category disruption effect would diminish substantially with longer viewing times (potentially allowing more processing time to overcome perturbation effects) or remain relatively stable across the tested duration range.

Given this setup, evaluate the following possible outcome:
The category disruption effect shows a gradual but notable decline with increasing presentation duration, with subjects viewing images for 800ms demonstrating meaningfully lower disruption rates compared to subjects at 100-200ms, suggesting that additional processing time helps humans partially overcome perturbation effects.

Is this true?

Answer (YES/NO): NO